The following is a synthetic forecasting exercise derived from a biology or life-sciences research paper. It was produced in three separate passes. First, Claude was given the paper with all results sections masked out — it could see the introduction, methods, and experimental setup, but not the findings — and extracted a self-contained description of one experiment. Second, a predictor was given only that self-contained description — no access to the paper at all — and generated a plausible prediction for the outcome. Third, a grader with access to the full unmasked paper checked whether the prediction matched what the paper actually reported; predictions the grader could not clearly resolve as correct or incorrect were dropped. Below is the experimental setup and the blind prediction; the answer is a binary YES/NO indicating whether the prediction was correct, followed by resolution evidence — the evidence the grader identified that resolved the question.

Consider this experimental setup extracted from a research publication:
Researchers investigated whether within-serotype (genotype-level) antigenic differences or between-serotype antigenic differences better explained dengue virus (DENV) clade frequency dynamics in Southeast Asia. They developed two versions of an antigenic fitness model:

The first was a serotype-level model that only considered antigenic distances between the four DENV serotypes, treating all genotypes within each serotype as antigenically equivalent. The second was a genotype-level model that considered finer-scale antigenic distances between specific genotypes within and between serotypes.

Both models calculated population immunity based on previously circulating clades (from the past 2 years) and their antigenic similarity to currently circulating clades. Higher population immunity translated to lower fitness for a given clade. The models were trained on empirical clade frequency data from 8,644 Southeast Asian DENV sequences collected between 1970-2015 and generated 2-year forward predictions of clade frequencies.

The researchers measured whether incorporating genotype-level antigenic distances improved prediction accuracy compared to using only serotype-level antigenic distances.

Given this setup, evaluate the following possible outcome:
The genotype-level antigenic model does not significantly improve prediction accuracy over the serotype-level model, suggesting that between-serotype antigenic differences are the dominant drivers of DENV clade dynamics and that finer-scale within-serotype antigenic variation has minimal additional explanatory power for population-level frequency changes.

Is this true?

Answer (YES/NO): YES